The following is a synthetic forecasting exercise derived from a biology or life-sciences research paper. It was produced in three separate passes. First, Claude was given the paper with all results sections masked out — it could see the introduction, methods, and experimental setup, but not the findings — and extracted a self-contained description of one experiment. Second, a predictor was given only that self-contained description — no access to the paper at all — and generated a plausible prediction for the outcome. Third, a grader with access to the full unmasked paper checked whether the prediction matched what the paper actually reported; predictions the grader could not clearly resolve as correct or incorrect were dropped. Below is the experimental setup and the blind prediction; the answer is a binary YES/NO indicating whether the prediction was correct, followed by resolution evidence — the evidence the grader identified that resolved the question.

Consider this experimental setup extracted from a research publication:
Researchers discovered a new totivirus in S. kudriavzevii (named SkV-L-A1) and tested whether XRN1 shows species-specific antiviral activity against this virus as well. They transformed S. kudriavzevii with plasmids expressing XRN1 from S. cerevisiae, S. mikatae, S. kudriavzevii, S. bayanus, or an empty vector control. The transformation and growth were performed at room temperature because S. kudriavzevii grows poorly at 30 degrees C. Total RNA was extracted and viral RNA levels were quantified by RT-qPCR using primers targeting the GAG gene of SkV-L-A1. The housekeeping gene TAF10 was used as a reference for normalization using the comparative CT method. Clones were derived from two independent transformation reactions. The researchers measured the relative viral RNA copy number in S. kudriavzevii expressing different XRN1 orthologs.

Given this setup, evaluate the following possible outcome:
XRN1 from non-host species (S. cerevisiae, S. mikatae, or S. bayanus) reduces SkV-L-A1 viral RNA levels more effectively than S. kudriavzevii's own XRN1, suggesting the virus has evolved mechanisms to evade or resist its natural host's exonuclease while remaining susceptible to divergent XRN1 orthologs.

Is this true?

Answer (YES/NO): NO